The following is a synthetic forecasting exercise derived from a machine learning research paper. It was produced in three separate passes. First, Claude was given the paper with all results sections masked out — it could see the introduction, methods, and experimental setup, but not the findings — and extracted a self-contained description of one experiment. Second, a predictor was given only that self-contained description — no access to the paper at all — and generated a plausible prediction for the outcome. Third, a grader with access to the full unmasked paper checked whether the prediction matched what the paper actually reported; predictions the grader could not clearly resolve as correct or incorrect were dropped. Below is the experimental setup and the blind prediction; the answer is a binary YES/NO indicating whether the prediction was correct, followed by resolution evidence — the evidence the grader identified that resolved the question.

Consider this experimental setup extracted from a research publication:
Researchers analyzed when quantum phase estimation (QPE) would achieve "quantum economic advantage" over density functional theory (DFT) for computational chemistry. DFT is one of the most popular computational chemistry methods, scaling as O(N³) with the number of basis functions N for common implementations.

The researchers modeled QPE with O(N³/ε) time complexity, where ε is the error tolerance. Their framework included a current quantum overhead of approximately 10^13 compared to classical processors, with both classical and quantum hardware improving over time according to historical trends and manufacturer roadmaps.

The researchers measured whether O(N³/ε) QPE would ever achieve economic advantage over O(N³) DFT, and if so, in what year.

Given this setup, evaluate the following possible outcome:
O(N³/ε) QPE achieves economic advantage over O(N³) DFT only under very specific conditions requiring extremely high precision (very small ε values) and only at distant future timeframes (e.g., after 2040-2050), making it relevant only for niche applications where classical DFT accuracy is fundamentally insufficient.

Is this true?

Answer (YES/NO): NO